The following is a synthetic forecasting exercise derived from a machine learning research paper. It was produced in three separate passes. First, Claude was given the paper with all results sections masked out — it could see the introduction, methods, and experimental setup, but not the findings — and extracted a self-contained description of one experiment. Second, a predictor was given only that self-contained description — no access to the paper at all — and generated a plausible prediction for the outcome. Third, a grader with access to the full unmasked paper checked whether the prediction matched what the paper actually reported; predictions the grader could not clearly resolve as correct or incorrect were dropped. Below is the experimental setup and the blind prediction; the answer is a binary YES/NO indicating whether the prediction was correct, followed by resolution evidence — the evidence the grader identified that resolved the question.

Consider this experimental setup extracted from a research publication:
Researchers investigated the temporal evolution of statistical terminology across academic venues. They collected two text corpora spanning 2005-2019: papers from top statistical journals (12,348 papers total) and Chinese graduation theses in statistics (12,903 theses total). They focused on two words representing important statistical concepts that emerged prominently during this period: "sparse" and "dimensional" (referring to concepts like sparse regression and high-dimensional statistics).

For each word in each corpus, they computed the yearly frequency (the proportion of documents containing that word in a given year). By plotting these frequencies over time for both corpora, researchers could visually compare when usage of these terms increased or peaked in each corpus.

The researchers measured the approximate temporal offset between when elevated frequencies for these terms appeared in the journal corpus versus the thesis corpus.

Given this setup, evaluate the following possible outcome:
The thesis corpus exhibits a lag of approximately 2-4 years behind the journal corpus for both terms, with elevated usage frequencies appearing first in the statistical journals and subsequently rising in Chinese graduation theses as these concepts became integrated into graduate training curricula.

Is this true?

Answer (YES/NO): YES